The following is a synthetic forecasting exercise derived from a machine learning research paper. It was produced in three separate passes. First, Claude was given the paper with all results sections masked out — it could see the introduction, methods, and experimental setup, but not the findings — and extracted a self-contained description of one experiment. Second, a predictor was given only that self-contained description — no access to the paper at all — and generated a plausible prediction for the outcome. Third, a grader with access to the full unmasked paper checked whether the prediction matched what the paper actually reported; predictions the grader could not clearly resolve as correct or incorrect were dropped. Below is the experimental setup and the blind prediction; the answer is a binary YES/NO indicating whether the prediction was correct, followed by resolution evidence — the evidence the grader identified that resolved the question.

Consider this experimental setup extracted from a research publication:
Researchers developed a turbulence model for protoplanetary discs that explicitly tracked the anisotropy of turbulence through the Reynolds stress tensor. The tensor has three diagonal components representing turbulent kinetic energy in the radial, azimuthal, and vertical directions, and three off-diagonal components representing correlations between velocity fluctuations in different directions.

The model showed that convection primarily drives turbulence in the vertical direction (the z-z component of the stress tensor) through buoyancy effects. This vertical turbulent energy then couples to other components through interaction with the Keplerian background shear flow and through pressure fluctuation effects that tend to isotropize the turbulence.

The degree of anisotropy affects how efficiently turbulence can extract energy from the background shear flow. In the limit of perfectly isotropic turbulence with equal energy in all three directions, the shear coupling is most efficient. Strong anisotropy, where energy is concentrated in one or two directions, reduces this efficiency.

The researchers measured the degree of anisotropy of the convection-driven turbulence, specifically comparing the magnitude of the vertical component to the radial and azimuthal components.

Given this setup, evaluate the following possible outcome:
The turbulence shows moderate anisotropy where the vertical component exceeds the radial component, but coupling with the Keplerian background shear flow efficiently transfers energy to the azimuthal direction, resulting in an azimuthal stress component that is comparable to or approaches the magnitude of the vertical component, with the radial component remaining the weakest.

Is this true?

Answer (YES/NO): NO